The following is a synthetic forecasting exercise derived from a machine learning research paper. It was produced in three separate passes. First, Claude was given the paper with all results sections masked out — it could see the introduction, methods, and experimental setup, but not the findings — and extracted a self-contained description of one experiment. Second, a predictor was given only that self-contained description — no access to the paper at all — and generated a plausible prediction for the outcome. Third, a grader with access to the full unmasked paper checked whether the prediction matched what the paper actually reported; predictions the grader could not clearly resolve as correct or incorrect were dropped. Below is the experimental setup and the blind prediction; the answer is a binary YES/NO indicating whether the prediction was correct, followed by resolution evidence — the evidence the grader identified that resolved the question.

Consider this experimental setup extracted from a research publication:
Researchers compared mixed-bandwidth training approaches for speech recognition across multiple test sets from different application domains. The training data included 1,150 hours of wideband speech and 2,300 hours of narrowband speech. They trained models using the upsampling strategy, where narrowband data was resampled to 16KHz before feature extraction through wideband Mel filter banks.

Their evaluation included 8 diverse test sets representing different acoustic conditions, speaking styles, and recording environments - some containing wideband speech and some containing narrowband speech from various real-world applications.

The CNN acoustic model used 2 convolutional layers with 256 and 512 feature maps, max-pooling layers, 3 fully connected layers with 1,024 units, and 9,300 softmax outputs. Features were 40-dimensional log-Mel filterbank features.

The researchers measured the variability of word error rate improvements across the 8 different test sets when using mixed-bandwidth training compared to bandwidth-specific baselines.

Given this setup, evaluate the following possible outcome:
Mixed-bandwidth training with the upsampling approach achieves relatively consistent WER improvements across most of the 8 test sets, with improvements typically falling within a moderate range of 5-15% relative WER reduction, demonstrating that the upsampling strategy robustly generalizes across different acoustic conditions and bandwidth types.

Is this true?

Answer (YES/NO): NO